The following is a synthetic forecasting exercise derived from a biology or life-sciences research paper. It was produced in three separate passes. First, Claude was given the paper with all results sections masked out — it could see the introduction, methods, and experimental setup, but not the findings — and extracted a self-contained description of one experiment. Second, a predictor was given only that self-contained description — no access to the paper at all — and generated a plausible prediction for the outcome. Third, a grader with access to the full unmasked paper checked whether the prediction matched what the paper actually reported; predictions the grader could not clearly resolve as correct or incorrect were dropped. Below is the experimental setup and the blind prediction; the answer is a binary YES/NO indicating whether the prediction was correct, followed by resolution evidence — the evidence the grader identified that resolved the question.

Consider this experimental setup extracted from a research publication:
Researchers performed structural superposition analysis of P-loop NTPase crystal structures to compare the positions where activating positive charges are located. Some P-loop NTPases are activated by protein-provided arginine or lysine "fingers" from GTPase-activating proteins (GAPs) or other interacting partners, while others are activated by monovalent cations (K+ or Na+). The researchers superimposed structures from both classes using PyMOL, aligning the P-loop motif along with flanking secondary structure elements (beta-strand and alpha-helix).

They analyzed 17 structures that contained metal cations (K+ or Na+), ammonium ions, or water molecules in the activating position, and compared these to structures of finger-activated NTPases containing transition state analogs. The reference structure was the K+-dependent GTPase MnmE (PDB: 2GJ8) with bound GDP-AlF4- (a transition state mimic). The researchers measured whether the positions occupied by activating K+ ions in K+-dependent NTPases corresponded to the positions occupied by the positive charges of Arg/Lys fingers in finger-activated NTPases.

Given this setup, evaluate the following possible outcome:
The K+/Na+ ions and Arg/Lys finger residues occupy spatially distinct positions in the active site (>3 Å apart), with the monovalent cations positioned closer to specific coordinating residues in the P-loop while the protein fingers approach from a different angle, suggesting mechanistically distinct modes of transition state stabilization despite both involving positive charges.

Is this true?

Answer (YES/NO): NO